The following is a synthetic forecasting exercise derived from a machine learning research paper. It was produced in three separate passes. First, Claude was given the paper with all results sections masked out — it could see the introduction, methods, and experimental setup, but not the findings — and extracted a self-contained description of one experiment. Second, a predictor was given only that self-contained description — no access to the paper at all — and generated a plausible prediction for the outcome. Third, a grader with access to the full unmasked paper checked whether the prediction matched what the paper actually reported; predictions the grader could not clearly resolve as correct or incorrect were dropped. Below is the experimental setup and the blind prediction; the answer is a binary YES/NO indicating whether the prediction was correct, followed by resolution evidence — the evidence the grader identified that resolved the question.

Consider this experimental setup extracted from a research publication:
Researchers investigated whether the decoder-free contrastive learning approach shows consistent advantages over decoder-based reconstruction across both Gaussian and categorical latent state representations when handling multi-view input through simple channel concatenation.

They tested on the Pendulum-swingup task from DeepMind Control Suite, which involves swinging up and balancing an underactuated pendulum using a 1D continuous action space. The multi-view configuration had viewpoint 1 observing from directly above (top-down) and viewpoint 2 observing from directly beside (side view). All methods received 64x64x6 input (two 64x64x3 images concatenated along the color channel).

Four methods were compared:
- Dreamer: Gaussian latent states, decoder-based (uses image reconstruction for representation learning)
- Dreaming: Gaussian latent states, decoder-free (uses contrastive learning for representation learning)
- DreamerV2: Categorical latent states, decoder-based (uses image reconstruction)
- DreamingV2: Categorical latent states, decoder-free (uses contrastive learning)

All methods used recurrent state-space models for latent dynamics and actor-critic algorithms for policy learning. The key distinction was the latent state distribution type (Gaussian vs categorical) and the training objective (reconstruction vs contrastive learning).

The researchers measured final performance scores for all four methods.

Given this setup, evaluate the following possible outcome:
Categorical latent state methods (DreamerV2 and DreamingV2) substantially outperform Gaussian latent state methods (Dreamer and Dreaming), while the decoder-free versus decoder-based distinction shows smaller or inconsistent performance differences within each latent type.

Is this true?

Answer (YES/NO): NO